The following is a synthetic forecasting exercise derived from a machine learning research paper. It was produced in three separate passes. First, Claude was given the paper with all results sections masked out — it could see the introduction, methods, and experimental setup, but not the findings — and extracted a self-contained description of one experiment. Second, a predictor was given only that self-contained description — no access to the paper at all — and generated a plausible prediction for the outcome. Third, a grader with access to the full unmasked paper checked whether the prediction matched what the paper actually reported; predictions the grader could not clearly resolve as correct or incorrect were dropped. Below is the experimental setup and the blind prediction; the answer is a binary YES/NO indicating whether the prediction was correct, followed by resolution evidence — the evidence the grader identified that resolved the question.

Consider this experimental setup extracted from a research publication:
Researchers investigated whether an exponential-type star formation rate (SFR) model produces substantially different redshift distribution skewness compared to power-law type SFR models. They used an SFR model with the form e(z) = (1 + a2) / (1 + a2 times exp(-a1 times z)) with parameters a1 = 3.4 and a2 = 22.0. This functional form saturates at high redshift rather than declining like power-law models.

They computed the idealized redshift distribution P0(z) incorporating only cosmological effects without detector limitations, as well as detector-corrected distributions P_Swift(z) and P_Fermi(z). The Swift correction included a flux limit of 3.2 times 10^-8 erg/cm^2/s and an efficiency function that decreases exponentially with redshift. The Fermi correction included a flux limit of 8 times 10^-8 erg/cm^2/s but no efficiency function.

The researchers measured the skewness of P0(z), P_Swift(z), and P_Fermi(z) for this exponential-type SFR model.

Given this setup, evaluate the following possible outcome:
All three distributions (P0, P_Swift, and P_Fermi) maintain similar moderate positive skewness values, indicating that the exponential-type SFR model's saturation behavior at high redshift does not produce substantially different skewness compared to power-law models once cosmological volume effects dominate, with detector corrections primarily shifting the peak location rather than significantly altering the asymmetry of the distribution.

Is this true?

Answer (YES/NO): NO